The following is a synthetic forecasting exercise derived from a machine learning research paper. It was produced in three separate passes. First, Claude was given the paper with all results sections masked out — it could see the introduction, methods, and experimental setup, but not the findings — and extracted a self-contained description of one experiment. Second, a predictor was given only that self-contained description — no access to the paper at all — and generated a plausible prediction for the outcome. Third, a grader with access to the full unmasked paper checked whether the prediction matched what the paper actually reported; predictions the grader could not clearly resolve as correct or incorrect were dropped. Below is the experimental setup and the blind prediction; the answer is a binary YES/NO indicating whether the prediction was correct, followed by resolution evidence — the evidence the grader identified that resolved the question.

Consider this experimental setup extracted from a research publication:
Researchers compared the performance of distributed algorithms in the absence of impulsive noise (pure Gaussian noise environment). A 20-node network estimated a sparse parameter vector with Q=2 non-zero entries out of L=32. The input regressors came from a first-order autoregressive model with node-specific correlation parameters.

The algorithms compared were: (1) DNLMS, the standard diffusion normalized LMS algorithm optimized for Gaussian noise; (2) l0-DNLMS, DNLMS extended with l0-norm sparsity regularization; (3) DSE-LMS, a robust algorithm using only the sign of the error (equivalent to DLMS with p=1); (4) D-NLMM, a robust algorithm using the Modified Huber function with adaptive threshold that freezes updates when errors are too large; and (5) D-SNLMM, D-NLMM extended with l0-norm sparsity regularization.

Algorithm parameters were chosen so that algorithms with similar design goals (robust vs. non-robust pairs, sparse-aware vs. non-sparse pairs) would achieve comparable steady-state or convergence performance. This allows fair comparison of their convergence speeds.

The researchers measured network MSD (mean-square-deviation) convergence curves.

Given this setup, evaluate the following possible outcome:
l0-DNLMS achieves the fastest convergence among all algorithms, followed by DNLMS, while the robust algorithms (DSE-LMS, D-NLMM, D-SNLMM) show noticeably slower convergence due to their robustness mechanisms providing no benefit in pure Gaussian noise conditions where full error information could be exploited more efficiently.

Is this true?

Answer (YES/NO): NO